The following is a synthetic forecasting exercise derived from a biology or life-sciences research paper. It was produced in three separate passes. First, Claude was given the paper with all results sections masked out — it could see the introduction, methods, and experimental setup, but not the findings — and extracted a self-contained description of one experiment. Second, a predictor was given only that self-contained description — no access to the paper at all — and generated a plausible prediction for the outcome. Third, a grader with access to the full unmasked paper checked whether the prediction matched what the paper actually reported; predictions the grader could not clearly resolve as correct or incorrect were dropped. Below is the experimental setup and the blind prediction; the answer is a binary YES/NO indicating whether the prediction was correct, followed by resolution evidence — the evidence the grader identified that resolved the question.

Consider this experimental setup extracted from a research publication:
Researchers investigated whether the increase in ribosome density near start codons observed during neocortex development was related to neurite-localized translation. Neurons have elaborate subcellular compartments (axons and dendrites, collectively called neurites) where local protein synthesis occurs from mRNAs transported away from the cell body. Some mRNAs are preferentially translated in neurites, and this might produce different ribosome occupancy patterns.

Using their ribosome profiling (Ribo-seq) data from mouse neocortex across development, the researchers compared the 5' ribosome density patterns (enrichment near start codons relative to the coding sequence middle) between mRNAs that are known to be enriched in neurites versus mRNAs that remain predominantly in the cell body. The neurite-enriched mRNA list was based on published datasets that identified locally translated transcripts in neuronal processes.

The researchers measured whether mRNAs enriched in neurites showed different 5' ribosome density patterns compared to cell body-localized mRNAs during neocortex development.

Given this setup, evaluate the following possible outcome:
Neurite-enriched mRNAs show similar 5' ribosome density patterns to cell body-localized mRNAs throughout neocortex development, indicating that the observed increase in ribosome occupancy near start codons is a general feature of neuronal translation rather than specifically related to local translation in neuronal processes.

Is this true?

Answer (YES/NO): YES